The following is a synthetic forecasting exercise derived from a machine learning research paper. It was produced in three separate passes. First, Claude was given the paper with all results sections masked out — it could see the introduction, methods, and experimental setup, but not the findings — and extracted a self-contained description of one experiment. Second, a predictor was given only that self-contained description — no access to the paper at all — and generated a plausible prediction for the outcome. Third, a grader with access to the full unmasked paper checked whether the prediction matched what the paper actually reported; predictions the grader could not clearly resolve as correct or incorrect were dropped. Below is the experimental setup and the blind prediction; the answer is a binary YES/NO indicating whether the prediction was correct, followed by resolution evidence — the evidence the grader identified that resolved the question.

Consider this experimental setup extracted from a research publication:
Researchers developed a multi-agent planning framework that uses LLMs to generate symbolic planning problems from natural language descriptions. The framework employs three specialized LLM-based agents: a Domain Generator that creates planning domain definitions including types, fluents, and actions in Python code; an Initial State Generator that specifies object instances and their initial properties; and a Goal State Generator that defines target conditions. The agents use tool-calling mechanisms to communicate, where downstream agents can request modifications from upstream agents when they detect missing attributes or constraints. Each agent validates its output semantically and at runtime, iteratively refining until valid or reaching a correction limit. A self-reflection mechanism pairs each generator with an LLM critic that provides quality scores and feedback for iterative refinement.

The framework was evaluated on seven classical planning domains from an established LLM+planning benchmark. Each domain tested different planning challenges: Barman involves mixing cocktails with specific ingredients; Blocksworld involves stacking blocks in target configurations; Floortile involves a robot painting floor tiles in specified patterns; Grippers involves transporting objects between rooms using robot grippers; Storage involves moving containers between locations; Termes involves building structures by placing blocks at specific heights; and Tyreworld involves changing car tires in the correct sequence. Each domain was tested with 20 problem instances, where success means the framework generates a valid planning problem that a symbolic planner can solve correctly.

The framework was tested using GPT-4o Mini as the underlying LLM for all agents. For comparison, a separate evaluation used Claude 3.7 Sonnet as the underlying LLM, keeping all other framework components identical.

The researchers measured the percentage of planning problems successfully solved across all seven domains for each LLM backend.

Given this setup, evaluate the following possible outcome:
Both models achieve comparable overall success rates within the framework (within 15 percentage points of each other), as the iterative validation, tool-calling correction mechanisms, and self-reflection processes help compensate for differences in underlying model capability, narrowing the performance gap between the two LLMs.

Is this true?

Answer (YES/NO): NO